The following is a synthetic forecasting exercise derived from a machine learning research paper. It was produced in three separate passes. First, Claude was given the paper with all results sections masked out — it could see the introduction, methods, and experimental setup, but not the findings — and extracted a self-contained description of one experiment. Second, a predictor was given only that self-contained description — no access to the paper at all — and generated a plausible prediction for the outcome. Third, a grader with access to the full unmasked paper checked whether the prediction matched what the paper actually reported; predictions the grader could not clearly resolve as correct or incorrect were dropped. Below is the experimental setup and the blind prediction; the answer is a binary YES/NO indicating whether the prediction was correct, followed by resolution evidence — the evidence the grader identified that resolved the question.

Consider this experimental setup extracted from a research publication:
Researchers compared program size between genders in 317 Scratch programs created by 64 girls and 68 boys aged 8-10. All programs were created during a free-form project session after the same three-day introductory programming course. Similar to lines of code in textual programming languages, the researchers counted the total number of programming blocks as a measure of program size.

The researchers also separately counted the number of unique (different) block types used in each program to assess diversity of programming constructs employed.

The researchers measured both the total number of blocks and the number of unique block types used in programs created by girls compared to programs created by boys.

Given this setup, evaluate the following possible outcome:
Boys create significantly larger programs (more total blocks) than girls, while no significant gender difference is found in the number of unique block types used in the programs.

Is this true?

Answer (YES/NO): NO